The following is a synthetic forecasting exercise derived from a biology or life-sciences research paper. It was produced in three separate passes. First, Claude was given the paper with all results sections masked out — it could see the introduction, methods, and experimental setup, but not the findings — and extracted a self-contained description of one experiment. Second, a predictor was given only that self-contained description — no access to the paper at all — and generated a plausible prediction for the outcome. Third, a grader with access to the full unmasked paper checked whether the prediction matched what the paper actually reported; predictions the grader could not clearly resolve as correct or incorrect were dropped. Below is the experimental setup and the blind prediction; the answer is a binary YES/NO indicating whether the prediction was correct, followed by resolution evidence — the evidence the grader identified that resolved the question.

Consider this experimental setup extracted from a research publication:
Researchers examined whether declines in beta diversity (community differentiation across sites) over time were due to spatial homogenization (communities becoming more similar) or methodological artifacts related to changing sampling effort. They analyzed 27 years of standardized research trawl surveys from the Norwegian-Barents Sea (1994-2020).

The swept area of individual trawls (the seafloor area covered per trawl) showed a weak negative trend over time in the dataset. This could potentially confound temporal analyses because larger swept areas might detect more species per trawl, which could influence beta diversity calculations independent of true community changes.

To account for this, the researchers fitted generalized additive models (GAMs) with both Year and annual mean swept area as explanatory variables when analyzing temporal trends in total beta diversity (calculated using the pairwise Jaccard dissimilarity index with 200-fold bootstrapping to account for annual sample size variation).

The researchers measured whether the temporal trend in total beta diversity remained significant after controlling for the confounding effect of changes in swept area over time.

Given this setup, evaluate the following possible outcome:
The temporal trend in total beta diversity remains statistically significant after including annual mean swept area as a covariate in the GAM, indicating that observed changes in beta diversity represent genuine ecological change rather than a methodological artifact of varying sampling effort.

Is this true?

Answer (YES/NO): NO